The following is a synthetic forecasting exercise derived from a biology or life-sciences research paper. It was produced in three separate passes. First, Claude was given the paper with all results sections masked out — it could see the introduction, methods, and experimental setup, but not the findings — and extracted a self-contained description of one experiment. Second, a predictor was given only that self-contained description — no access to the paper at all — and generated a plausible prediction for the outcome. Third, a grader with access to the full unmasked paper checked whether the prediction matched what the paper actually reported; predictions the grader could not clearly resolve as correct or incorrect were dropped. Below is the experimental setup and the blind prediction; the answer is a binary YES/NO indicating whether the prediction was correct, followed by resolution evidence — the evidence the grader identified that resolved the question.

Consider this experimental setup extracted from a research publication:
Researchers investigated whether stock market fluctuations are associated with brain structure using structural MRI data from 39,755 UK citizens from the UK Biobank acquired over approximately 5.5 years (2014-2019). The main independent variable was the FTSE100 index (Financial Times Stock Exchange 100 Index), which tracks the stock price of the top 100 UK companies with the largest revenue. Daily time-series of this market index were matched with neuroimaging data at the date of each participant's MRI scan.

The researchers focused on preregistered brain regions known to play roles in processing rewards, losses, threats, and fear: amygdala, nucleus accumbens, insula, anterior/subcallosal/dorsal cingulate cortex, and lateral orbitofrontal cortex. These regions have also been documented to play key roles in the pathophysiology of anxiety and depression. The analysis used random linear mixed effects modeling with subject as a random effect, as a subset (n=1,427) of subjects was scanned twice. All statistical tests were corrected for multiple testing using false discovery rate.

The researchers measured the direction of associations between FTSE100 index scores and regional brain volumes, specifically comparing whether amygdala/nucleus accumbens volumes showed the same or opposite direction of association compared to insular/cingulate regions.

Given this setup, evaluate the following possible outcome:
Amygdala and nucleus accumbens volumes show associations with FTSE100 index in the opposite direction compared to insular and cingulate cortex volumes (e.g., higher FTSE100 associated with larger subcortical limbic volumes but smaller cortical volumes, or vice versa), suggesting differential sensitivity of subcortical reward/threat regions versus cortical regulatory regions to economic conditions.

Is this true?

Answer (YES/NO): YES